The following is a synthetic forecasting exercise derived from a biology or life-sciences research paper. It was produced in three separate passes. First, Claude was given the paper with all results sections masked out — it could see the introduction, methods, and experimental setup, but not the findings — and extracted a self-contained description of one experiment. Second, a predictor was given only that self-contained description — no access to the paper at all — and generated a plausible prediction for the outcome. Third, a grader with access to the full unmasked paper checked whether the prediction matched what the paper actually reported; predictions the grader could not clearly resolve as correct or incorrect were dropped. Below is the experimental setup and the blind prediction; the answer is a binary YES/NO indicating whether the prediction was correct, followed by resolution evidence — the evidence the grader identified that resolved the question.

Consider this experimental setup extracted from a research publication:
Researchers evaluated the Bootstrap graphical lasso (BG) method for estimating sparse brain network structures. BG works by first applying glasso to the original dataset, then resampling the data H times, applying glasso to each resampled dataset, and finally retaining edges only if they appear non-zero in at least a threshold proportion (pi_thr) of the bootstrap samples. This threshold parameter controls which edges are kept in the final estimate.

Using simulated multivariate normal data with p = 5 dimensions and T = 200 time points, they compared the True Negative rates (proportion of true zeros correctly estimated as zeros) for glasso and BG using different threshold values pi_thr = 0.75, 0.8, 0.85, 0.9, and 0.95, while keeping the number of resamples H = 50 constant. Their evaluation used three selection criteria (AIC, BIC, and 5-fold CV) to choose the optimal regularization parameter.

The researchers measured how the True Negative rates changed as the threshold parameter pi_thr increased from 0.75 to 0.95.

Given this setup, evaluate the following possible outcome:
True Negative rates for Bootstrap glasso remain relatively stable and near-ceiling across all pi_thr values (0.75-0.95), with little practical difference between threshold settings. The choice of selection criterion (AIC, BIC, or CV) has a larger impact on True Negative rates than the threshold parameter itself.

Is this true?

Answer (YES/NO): NO